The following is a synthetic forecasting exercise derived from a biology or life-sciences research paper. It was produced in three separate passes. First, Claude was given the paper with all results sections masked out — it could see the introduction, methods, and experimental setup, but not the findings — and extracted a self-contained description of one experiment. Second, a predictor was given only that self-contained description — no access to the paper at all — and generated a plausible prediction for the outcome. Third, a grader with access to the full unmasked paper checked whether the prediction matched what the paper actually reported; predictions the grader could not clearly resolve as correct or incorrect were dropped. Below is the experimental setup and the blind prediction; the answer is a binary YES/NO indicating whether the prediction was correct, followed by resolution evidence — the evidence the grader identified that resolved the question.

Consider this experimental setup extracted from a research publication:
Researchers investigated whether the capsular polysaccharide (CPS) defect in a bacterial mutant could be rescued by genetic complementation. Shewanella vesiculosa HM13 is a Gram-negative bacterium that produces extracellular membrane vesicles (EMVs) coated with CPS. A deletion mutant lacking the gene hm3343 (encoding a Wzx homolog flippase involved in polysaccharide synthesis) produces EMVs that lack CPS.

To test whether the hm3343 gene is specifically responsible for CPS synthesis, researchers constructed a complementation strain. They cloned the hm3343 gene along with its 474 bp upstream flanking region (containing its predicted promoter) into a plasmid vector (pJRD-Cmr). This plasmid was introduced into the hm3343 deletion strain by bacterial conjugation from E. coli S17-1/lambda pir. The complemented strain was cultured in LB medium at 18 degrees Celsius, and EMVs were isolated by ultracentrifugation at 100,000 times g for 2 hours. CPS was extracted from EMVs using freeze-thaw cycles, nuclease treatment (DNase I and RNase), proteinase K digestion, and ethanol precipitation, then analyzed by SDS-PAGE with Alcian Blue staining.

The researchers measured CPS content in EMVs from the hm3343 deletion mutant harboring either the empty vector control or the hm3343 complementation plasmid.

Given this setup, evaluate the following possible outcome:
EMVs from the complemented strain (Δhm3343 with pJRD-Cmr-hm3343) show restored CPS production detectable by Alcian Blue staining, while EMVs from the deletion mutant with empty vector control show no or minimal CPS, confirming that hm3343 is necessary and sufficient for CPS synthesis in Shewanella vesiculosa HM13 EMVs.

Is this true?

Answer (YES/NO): YES